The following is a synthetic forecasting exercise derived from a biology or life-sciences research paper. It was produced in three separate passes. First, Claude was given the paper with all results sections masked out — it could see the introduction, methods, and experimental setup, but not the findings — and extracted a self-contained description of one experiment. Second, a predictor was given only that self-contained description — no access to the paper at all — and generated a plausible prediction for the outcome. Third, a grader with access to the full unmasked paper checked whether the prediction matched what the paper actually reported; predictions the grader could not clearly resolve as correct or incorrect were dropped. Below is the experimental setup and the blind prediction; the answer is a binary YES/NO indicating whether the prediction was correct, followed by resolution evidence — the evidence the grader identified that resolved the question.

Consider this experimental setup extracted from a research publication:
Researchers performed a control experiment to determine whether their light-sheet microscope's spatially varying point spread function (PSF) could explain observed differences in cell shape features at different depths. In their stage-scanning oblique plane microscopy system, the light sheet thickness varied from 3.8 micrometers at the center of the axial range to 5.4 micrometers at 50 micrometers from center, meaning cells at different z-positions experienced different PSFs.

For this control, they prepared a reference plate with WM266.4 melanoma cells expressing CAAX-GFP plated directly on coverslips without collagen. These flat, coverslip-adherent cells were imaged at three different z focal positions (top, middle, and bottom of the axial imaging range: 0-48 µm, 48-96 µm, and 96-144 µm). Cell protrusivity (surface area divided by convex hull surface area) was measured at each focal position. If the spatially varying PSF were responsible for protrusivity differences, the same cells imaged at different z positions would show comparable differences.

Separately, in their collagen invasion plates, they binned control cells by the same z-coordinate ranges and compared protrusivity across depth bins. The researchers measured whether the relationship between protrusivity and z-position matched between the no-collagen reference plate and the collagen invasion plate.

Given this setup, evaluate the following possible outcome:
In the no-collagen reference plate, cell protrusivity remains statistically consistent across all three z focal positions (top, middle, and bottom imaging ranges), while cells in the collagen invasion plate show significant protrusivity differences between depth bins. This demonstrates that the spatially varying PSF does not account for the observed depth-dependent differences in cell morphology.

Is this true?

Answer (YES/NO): NO